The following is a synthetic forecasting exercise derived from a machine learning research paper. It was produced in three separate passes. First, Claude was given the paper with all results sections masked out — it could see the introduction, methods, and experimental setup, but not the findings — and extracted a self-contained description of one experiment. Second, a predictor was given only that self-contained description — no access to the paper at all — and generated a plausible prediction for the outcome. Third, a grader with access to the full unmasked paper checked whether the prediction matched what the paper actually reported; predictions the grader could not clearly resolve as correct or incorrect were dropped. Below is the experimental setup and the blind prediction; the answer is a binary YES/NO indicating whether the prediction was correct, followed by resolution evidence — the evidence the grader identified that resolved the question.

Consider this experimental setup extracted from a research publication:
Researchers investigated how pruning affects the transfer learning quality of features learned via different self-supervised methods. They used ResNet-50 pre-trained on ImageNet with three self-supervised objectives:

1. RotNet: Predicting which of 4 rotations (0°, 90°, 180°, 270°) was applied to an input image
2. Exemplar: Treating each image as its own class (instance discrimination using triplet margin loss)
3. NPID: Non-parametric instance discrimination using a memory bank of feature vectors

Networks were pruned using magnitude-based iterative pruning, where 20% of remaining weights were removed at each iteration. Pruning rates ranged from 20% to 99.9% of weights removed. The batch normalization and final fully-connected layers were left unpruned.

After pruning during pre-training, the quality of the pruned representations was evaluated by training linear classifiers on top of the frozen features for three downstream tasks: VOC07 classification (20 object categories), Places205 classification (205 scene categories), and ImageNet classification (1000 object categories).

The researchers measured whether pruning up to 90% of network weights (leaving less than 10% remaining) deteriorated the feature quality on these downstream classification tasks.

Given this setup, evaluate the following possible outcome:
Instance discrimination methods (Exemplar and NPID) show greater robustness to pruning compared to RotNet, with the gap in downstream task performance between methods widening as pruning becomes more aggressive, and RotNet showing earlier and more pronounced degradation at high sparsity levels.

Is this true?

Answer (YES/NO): NO